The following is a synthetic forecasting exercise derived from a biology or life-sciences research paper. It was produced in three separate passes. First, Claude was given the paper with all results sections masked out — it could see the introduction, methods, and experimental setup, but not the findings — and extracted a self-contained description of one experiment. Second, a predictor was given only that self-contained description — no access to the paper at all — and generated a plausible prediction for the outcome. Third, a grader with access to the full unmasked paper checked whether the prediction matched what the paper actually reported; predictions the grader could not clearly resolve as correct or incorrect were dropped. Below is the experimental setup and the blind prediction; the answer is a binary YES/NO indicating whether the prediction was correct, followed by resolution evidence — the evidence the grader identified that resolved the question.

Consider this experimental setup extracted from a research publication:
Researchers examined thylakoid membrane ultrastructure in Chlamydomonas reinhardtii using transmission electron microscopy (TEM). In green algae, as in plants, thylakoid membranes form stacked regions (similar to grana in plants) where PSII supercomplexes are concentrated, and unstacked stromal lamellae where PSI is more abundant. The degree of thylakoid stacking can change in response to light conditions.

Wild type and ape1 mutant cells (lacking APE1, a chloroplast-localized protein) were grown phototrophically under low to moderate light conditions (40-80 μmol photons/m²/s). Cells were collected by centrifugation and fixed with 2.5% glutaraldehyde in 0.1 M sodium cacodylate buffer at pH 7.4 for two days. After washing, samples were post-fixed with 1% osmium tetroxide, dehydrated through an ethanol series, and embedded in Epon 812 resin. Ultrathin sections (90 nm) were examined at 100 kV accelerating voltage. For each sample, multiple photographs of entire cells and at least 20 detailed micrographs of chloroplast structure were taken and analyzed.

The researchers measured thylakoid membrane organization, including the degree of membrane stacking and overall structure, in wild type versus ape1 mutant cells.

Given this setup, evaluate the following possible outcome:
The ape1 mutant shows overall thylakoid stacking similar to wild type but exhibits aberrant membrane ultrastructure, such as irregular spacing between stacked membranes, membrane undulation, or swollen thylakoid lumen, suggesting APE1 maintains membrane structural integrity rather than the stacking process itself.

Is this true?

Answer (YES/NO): NO